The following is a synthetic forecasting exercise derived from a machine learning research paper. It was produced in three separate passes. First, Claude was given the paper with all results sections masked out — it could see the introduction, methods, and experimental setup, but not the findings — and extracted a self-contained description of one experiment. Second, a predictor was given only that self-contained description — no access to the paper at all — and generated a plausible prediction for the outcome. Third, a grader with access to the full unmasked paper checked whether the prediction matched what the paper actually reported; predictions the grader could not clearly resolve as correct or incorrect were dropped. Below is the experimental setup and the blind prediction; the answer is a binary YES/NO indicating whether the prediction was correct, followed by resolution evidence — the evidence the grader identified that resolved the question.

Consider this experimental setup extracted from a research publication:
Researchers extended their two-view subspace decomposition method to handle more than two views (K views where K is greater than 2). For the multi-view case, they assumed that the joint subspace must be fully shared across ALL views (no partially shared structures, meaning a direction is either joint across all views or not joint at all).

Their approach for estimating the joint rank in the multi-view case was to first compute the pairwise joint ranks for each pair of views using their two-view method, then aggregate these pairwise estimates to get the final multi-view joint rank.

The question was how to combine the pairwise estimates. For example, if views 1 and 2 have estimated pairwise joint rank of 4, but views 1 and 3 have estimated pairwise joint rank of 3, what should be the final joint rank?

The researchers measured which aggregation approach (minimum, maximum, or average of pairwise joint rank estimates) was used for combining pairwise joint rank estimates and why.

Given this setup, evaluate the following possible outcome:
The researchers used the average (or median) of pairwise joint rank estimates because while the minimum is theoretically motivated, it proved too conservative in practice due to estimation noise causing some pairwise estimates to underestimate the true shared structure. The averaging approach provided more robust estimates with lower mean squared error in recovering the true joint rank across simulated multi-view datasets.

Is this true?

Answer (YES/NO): NO